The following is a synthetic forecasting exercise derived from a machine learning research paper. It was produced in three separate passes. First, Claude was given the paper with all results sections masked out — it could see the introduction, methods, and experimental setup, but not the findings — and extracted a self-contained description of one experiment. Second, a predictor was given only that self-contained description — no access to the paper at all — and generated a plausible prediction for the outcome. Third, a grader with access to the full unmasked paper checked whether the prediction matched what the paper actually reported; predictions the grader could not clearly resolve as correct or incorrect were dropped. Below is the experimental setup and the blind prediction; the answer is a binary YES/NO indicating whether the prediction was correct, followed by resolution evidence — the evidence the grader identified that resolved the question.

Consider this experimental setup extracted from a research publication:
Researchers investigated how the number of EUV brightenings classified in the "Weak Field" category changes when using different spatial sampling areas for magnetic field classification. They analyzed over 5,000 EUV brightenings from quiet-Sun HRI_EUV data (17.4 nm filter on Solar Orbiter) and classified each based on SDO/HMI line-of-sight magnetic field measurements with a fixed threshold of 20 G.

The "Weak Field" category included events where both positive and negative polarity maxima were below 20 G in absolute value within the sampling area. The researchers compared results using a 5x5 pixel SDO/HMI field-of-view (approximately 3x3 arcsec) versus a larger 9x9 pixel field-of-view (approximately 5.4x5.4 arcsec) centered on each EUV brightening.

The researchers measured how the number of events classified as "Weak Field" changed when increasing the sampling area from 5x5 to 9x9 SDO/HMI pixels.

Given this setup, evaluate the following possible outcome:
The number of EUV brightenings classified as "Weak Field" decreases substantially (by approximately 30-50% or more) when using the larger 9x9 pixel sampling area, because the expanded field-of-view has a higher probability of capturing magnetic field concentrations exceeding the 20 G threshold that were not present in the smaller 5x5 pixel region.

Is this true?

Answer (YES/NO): YES